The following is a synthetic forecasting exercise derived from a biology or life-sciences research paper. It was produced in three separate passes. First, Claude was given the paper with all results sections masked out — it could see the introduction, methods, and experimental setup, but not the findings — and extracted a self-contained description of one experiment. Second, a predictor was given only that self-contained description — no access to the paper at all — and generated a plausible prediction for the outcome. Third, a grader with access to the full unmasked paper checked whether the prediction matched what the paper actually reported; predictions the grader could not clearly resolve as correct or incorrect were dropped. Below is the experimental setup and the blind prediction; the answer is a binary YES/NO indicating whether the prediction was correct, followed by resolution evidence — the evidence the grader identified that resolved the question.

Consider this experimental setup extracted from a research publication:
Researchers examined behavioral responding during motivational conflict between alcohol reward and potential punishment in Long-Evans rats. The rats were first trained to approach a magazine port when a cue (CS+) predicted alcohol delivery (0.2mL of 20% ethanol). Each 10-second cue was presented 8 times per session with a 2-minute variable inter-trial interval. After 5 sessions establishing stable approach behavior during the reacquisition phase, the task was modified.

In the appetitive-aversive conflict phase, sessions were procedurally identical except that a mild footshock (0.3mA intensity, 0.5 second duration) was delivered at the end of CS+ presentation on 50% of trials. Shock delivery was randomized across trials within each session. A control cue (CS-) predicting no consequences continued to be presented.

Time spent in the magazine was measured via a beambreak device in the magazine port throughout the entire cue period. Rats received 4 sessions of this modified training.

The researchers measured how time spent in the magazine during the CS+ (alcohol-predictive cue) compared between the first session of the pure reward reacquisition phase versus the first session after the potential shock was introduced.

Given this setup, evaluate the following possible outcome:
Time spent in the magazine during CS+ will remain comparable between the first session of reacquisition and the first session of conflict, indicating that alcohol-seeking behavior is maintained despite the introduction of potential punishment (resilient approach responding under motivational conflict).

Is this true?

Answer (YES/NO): NO